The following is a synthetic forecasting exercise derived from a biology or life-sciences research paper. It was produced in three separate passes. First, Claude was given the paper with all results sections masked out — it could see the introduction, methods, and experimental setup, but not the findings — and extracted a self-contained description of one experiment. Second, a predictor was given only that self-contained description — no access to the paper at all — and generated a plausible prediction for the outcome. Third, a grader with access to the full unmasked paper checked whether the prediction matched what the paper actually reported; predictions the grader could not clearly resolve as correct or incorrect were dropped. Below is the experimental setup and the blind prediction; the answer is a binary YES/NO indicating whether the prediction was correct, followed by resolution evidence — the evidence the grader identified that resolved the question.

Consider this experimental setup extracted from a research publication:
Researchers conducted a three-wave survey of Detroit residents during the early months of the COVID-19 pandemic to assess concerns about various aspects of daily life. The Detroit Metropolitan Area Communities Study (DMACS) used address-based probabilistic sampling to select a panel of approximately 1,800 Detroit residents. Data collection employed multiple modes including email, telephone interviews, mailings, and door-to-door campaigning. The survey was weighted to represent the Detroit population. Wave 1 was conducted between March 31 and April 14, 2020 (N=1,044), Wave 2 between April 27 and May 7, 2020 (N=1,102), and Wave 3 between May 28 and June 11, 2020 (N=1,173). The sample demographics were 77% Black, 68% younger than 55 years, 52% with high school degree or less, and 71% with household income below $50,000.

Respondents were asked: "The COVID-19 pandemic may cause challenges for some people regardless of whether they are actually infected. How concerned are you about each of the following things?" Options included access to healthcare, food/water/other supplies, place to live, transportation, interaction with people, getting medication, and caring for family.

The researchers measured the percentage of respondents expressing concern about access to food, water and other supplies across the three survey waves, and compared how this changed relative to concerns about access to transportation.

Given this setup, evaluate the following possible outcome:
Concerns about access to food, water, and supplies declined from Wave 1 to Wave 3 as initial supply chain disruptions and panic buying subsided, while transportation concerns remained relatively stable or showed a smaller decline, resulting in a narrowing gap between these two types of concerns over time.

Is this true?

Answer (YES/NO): NO